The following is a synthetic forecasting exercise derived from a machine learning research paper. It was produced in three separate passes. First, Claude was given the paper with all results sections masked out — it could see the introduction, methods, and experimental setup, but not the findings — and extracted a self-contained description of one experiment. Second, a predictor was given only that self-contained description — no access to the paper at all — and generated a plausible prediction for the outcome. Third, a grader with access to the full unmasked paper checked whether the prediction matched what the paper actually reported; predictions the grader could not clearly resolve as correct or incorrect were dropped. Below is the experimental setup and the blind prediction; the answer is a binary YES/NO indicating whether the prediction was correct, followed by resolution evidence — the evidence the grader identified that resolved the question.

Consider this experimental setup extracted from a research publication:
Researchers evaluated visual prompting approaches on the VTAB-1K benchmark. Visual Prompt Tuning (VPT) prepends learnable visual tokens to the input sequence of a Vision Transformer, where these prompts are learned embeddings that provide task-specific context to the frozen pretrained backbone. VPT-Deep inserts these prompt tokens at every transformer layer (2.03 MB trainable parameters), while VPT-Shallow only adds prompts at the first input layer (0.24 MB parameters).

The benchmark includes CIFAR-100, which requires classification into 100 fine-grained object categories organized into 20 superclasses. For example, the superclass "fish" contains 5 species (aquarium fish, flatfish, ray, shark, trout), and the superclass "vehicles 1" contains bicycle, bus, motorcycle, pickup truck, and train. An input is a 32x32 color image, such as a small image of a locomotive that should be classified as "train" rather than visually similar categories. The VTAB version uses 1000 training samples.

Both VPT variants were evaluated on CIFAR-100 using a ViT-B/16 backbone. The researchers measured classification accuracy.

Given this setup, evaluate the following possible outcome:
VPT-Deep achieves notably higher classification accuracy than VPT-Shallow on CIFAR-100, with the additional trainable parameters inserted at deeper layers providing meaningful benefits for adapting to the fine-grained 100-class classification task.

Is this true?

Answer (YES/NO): NO